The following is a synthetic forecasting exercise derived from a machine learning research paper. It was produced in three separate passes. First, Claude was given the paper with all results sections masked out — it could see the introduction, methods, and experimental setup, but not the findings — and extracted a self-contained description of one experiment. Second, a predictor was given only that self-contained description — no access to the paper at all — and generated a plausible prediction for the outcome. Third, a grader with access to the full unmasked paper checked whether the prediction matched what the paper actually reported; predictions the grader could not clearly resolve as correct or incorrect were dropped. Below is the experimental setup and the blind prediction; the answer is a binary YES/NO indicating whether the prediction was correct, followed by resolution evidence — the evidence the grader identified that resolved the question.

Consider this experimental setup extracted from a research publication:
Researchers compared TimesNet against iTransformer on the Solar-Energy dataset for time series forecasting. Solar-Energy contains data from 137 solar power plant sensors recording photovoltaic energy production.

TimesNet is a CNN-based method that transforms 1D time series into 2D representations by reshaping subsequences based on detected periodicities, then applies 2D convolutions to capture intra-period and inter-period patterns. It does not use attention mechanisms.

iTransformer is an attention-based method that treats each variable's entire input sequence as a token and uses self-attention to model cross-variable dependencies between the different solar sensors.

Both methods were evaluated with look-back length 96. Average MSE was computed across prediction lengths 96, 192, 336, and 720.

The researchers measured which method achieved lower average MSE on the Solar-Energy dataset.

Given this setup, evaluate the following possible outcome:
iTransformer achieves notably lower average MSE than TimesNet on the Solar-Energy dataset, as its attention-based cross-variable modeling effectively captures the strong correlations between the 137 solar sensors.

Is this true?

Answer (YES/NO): YES